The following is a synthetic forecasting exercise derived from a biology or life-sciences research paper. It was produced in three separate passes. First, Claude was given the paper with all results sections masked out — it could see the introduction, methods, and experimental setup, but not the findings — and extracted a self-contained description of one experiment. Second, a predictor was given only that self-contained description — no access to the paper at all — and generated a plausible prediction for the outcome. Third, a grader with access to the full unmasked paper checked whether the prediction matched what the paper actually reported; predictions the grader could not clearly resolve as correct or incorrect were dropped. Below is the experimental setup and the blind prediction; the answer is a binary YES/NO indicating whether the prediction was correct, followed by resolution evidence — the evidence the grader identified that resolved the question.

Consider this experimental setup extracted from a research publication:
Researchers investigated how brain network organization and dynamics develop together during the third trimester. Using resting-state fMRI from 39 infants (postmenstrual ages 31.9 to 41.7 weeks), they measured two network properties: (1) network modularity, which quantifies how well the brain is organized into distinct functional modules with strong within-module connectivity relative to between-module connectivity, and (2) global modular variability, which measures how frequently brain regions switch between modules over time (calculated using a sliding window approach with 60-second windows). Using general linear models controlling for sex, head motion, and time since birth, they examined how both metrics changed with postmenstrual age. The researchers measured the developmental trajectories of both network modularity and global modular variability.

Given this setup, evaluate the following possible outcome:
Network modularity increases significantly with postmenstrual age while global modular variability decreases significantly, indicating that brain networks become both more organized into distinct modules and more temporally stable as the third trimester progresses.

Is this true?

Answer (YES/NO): YES